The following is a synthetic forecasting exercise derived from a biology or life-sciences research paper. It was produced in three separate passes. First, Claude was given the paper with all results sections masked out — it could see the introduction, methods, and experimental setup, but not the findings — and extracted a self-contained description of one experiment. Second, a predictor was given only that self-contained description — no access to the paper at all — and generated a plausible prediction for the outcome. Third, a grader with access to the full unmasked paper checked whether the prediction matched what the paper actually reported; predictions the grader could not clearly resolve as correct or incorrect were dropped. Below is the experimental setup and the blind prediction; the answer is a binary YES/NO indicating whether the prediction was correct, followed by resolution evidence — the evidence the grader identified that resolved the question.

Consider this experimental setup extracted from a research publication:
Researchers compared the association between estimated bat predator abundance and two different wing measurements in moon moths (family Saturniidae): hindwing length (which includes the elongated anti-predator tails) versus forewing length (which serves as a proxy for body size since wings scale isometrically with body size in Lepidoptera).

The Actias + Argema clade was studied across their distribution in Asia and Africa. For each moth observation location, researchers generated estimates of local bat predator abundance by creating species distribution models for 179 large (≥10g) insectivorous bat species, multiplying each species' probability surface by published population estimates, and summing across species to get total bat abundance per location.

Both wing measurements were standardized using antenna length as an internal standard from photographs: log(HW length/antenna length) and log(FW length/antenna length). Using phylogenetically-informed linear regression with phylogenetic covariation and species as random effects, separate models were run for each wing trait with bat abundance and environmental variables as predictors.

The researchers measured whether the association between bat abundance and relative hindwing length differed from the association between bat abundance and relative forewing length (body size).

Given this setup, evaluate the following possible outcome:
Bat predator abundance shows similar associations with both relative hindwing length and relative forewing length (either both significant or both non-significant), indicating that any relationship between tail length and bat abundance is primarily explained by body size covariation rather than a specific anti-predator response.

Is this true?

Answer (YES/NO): NO